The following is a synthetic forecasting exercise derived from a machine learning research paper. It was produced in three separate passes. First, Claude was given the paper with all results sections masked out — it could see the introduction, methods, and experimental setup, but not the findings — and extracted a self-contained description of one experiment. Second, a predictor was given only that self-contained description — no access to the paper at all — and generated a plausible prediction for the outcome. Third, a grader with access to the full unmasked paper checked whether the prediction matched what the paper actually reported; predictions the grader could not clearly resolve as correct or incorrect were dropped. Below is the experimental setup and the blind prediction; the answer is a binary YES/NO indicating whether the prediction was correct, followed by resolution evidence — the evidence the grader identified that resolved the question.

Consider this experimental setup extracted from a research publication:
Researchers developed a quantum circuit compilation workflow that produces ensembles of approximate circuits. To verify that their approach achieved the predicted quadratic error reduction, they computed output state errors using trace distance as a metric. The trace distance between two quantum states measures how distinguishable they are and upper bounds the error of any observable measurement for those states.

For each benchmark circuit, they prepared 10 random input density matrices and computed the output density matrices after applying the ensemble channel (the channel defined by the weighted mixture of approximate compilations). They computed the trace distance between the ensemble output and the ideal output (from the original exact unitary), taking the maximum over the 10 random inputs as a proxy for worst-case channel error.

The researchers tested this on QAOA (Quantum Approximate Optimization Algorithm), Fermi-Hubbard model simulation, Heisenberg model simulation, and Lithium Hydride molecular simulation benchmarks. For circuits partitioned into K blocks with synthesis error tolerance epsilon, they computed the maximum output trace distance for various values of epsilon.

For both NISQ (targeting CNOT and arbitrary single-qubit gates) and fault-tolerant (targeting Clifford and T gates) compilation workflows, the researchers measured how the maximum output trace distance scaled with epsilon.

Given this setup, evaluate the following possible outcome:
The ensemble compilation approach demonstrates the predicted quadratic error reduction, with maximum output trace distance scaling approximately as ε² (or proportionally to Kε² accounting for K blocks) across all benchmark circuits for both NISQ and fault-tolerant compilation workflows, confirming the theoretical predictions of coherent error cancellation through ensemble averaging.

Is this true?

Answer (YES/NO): YES